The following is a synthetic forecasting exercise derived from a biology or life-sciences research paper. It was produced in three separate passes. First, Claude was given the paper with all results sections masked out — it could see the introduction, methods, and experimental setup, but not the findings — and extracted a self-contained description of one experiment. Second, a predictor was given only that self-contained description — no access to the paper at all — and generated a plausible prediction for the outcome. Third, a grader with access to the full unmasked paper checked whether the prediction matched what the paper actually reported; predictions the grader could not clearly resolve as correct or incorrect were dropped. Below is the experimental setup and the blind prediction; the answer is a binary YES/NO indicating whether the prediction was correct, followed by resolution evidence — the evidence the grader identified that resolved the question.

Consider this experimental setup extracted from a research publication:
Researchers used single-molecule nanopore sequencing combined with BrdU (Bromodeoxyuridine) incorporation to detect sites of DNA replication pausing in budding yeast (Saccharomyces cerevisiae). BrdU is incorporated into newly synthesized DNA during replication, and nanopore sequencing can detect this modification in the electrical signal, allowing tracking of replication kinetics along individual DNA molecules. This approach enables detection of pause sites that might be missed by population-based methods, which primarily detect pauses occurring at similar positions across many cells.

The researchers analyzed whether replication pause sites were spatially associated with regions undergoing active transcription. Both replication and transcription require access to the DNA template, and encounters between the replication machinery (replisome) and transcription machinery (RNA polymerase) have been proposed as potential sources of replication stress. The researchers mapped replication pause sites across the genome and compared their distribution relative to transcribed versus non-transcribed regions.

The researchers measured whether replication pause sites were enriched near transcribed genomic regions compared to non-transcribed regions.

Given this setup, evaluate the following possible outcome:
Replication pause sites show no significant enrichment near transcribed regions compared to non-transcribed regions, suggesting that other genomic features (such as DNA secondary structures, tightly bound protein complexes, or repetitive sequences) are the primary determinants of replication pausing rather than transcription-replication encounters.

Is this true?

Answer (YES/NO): NO